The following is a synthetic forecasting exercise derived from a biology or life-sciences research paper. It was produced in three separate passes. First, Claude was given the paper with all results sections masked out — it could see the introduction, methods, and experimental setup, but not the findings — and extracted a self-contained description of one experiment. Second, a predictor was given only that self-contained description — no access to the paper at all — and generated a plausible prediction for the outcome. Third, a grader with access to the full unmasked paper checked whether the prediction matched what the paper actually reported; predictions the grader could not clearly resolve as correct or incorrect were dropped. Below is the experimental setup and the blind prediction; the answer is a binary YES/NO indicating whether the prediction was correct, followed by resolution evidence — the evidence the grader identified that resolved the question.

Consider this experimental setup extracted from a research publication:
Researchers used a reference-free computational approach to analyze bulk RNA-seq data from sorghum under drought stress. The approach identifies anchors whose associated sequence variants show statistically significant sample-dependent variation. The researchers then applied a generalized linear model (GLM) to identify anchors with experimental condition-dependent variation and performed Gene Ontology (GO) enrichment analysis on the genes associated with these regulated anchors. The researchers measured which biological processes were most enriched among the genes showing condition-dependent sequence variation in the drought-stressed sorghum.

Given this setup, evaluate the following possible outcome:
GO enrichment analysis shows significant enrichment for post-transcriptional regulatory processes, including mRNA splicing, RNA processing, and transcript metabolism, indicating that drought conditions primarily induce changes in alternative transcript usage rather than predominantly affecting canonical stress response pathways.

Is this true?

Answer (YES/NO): YES